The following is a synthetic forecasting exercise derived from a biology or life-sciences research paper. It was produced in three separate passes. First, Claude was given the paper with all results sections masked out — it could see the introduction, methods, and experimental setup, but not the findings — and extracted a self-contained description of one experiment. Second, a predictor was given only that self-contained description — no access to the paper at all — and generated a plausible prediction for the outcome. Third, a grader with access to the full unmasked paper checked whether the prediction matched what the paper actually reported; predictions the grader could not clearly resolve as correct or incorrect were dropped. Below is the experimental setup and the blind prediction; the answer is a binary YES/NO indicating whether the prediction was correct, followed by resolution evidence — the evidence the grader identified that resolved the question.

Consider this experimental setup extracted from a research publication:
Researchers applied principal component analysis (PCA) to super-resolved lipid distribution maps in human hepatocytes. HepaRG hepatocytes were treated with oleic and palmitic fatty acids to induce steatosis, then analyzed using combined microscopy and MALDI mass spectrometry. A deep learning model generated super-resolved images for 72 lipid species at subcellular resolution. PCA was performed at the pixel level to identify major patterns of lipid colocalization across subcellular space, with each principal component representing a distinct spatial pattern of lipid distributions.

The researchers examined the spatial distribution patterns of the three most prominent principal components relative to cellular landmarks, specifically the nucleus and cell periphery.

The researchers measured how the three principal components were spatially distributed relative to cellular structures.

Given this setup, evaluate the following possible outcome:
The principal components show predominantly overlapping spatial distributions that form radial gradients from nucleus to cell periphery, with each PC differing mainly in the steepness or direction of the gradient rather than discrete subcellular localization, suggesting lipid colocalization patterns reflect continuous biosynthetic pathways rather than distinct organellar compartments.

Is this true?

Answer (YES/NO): NO